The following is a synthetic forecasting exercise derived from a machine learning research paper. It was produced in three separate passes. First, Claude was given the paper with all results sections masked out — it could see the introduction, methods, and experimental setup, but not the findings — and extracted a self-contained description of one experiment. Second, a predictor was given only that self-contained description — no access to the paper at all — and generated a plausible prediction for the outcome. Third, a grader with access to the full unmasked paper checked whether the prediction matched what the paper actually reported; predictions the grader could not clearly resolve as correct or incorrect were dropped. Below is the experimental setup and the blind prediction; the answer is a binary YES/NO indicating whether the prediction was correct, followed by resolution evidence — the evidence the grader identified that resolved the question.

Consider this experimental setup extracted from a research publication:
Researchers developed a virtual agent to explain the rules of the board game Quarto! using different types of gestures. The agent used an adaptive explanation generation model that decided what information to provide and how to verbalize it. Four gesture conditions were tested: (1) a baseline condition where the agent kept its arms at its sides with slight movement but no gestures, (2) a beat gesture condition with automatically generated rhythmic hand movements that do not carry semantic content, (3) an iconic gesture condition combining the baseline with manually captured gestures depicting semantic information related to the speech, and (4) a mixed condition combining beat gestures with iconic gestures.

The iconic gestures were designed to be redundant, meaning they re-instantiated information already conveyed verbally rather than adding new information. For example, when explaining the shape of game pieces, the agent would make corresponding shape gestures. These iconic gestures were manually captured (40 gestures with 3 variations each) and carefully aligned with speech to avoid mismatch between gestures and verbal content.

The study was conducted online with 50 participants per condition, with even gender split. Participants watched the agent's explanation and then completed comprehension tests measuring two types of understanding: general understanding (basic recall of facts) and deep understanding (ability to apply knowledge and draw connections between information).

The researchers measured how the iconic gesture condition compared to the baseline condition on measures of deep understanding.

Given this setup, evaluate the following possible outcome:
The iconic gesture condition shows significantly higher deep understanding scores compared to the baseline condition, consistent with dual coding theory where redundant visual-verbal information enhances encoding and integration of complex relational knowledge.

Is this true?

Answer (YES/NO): NO